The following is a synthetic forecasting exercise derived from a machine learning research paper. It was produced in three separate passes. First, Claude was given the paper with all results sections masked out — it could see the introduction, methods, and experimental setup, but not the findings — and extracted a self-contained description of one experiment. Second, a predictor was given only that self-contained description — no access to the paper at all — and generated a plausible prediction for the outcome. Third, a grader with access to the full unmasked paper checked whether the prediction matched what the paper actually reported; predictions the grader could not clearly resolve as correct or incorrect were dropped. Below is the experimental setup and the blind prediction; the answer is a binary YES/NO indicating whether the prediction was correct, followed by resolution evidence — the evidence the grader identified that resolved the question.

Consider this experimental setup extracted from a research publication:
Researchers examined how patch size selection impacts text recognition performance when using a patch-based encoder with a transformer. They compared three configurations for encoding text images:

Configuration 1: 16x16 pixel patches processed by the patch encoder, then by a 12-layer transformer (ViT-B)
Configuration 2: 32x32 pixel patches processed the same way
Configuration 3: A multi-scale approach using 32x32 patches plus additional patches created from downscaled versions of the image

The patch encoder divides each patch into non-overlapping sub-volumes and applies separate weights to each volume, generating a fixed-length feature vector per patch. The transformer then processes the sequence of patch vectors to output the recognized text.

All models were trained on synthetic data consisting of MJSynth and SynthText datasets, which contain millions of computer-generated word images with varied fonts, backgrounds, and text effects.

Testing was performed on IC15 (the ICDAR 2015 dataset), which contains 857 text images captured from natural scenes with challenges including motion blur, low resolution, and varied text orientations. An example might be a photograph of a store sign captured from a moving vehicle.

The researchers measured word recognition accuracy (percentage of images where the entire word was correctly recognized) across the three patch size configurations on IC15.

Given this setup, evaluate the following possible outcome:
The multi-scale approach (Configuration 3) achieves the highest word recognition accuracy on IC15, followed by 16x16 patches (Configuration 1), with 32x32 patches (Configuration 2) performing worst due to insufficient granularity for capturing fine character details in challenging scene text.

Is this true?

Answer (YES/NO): NO